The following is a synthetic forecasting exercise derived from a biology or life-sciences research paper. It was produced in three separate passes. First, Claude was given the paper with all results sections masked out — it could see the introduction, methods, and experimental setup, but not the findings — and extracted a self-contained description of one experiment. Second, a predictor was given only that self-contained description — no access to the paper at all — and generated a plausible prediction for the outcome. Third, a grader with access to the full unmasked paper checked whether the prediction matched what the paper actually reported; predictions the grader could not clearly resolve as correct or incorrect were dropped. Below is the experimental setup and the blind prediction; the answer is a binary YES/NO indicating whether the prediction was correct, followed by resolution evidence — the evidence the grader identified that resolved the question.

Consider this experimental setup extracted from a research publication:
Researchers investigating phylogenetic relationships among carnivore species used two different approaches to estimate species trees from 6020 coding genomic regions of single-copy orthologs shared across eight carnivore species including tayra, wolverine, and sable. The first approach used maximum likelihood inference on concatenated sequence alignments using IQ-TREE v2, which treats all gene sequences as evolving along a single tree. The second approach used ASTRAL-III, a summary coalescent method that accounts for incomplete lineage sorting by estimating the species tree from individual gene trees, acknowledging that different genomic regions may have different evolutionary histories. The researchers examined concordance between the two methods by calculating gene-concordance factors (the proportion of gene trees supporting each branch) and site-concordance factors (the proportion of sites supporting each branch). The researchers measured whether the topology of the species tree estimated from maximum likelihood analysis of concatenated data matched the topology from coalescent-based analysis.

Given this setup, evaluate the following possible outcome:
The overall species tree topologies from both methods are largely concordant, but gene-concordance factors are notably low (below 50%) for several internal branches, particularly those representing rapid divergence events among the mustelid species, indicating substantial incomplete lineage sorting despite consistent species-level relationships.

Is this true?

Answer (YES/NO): NO